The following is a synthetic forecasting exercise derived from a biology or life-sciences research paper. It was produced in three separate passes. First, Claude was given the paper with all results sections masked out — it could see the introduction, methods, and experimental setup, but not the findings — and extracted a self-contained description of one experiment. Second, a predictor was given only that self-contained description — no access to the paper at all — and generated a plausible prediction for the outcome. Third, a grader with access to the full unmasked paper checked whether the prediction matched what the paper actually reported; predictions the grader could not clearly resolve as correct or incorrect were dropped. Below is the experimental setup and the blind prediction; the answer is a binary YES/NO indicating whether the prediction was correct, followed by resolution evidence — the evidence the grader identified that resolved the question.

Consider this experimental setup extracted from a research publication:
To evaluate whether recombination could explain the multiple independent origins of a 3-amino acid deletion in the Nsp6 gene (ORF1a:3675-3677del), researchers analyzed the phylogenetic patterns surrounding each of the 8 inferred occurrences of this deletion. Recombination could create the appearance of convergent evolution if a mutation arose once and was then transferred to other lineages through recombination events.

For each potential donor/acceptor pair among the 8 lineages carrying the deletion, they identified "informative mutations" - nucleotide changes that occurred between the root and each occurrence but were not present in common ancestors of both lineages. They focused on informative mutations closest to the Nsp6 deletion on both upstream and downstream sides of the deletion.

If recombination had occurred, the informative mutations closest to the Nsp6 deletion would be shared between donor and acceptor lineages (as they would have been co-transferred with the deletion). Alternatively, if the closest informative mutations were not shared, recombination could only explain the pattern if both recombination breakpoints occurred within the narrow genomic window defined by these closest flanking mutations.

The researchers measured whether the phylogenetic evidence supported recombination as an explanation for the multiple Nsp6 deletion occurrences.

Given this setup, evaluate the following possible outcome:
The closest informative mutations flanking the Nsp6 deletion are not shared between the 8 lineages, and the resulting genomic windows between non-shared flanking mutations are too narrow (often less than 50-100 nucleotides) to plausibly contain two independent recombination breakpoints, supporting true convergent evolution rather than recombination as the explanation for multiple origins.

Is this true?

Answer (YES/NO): NO